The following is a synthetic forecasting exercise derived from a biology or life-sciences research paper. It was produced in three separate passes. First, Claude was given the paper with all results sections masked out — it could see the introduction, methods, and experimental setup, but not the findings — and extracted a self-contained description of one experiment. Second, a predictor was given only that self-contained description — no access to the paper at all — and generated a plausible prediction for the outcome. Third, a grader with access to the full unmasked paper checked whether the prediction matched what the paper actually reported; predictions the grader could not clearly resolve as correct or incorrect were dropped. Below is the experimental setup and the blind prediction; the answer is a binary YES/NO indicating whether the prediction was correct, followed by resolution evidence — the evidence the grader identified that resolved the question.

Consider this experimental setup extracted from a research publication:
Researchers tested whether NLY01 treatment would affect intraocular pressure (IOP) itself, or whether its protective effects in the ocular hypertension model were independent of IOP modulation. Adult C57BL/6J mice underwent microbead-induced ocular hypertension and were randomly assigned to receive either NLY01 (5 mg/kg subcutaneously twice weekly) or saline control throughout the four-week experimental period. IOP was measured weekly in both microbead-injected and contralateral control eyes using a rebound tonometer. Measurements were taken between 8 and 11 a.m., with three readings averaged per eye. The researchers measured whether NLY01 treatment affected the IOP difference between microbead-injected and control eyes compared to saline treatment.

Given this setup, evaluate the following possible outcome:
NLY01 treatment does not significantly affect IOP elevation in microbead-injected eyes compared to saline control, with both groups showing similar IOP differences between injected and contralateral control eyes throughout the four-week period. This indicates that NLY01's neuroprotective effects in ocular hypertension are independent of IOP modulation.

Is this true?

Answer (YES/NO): YES